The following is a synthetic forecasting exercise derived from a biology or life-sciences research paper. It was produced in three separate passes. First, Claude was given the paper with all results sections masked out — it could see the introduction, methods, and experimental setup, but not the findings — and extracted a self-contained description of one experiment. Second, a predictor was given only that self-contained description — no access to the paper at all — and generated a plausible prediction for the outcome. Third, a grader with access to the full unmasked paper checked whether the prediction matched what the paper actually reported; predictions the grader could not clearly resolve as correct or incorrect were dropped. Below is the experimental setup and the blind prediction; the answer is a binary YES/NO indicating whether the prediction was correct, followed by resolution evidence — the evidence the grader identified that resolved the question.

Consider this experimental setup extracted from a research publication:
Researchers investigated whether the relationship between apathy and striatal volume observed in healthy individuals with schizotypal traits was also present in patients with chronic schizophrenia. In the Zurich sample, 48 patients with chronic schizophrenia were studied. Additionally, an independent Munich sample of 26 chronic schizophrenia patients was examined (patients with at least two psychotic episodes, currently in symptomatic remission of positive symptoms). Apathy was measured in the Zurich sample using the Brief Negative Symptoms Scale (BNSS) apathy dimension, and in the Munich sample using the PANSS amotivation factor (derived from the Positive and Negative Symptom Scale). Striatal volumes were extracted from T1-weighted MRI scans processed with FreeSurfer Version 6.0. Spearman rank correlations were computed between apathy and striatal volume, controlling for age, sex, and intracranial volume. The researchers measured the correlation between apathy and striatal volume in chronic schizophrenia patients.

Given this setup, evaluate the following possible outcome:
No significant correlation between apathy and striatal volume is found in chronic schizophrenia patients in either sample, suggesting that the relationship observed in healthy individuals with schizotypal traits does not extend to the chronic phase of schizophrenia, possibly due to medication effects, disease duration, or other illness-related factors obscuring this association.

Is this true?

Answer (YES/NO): YES